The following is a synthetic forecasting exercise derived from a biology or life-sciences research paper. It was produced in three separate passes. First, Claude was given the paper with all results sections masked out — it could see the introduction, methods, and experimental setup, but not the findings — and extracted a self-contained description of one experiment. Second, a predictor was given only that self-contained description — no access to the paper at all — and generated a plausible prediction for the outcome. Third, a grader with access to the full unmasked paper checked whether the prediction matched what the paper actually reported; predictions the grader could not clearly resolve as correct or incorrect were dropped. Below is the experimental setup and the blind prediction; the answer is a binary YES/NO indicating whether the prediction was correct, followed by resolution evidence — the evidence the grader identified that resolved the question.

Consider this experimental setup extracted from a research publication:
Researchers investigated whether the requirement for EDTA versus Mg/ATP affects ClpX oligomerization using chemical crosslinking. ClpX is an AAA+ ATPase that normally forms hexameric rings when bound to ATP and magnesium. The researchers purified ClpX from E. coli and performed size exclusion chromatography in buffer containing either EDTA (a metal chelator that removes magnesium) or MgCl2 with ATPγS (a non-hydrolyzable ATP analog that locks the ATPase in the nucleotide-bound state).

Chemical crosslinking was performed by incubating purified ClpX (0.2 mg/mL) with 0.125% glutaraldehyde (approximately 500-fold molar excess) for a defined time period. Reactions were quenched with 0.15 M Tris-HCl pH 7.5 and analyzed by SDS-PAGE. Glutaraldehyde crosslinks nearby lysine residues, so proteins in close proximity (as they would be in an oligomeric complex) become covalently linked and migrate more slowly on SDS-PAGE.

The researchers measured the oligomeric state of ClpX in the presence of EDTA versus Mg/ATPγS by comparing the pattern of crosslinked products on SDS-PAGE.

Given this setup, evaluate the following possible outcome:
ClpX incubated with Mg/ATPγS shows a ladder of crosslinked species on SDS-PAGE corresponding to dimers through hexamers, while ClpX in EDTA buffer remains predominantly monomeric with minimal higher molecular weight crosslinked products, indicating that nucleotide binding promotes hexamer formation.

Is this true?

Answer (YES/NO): NO